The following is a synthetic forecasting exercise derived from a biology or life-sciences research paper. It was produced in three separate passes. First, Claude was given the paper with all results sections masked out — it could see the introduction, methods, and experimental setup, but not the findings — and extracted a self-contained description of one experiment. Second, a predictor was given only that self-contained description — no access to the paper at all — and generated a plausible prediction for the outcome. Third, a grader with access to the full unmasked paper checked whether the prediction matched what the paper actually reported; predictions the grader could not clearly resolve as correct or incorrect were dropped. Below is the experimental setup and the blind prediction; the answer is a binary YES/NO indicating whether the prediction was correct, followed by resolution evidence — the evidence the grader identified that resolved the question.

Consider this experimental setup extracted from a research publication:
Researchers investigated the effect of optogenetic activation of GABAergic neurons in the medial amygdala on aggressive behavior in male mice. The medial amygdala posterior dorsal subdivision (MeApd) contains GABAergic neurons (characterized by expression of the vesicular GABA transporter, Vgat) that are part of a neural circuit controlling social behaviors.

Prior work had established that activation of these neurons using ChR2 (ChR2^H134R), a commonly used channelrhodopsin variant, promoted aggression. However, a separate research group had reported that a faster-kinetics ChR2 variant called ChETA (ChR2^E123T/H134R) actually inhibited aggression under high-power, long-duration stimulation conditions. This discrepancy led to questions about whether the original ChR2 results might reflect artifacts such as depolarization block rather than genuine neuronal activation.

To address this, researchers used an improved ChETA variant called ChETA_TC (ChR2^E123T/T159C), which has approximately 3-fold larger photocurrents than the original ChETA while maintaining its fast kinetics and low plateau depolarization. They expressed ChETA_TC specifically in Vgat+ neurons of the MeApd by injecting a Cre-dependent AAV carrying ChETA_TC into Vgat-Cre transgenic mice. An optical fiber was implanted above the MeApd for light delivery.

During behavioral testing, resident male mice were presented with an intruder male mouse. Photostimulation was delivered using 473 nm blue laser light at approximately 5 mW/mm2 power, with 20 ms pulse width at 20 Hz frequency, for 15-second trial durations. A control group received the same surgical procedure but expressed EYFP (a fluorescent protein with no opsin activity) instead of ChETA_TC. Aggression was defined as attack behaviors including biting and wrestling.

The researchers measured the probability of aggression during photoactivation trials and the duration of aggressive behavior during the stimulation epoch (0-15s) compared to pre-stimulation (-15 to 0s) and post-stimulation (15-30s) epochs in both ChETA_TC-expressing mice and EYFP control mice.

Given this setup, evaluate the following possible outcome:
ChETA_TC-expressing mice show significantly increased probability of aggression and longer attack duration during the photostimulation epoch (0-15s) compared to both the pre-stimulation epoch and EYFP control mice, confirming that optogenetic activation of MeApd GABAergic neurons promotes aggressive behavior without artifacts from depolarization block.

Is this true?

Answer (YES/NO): YES